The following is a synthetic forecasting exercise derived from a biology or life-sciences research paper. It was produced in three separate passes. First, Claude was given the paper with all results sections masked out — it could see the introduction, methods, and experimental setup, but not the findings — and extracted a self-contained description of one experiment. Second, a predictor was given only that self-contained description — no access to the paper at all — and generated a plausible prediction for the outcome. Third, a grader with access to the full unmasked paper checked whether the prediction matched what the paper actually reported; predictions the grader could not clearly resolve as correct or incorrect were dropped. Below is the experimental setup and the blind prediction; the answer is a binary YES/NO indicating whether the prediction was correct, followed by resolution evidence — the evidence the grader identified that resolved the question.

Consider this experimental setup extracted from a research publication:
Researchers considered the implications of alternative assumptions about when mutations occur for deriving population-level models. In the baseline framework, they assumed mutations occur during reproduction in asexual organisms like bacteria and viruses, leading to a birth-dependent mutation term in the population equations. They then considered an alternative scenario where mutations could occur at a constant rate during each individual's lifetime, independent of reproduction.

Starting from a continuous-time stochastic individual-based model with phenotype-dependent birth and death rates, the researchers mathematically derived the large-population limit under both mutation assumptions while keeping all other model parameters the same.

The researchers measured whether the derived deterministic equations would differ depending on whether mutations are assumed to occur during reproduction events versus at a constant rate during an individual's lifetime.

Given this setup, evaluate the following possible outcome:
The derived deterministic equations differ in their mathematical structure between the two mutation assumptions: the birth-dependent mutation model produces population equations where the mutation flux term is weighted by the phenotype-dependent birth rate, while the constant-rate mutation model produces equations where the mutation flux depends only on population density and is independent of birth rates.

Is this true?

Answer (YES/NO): YES